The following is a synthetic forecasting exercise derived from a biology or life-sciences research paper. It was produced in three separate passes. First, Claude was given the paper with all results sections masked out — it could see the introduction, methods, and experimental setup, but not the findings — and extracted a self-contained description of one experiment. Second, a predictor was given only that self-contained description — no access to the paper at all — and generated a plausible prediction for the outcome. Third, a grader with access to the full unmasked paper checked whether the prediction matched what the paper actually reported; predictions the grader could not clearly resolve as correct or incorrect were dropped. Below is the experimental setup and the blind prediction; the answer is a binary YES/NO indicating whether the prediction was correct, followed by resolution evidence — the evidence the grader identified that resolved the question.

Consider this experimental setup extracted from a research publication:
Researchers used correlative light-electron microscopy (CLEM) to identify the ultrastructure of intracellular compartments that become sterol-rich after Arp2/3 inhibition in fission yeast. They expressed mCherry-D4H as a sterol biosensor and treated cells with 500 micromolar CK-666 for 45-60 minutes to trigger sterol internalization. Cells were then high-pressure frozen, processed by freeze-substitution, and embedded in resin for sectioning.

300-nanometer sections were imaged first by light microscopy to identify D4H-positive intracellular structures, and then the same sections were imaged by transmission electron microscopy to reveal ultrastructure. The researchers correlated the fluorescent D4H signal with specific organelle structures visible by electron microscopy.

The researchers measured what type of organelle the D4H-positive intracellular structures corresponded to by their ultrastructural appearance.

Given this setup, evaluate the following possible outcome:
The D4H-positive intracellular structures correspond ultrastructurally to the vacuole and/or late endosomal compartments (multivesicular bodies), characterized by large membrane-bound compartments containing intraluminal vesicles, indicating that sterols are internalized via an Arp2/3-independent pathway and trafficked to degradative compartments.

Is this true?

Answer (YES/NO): NO